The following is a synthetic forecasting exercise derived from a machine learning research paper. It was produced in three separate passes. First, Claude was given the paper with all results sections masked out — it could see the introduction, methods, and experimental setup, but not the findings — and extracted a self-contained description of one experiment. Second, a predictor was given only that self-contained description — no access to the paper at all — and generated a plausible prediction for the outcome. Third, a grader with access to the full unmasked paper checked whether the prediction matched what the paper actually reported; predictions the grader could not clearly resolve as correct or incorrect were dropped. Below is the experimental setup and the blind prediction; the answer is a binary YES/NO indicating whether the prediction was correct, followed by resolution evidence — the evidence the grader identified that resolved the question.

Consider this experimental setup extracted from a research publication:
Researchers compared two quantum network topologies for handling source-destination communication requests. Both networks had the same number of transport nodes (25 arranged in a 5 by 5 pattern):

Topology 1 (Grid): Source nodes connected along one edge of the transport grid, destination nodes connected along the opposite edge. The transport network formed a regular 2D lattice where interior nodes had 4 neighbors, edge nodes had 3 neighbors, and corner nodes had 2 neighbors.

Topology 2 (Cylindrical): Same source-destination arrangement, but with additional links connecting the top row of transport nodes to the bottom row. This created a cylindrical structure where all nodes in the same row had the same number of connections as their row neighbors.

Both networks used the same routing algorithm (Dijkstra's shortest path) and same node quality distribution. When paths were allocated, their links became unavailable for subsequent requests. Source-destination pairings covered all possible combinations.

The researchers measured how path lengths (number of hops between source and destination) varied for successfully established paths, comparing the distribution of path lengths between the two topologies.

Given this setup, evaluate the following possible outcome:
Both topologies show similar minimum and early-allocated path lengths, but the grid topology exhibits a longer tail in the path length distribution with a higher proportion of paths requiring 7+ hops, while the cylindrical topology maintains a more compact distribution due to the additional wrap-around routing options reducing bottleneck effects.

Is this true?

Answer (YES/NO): NO